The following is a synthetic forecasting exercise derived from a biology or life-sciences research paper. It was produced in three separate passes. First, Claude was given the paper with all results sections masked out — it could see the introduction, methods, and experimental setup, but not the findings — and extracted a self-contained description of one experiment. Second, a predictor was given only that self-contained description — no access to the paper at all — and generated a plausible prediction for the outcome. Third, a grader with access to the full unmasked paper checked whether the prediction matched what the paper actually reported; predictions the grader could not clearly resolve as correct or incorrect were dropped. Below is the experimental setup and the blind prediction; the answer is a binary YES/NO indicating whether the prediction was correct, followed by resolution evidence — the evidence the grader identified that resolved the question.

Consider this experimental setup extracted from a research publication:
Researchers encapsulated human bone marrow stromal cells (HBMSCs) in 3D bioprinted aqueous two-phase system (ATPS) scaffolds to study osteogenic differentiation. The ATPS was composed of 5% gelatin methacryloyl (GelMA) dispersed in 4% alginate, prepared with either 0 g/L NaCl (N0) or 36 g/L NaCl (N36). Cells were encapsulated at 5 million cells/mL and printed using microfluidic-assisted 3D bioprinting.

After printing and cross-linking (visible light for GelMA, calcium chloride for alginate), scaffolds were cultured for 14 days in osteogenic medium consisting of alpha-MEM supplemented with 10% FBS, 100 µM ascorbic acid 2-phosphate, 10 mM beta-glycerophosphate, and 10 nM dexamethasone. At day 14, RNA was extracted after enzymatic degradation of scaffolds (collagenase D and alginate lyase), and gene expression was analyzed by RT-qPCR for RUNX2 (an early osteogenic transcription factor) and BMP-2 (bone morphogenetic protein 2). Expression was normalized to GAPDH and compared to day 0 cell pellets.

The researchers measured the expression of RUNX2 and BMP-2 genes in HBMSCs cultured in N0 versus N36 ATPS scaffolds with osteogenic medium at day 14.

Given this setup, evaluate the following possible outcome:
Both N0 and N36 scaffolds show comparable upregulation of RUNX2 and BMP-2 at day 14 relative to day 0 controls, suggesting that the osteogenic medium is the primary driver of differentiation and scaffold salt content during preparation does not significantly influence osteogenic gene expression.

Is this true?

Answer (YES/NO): NO